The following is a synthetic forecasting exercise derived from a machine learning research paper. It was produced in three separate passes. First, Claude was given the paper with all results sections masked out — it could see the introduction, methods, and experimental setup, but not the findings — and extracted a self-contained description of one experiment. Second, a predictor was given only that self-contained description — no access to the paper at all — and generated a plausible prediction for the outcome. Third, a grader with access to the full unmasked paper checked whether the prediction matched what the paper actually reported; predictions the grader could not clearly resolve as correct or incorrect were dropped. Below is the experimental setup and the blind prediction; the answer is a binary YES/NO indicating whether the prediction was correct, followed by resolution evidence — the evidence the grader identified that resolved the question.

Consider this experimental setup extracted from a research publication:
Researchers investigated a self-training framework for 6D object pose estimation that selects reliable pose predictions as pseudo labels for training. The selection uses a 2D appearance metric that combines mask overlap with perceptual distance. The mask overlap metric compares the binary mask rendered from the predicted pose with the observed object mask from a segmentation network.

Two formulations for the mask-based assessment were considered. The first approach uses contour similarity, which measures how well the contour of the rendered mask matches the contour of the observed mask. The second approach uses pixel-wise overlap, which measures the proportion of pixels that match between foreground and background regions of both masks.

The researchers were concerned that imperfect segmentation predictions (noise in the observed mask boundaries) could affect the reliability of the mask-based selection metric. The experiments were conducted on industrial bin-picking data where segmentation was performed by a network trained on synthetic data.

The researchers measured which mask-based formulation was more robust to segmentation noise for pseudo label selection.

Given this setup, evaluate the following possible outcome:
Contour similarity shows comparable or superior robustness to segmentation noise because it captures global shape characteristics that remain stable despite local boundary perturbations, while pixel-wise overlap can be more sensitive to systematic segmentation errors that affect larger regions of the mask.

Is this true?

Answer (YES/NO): NO